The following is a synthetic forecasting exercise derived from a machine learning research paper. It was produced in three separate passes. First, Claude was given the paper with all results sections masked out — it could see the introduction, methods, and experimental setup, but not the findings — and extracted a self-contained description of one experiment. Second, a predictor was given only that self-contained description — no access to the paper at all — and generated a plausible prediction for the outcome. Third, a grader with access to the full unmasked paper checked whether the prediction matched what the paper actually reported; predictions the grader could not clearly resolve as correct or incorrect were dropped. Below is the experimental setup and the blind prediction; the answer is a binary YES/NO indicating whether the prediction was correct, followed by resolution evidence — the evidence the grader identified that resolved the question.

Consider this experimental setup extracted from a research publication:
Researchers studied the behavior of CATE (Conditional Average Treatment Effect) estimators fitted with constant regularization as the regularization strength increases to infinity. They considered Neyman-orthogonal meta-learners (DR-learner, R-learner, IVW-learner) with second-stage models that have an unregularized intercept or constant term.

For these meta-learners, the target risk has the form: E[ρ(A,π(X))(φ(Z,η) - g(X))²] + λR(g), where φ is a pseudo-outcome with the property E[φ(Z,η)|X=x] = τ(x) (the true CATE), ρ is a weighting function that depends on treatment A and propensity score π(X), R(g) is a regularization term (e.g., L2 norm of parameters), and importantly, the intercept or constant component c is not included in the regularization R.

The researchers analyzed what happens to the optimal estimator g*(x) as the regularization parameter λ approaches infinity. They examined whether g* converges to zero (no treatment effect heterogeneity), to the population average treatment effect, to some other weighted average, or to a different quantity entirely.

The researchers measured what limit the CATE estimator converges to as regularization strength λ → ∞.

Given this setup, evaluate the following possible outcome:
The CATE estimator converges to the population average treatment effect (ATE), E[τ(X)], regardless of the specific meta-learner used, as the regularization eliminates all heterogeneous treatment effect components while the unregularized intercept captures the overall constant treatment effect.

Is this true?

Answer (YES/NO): NO